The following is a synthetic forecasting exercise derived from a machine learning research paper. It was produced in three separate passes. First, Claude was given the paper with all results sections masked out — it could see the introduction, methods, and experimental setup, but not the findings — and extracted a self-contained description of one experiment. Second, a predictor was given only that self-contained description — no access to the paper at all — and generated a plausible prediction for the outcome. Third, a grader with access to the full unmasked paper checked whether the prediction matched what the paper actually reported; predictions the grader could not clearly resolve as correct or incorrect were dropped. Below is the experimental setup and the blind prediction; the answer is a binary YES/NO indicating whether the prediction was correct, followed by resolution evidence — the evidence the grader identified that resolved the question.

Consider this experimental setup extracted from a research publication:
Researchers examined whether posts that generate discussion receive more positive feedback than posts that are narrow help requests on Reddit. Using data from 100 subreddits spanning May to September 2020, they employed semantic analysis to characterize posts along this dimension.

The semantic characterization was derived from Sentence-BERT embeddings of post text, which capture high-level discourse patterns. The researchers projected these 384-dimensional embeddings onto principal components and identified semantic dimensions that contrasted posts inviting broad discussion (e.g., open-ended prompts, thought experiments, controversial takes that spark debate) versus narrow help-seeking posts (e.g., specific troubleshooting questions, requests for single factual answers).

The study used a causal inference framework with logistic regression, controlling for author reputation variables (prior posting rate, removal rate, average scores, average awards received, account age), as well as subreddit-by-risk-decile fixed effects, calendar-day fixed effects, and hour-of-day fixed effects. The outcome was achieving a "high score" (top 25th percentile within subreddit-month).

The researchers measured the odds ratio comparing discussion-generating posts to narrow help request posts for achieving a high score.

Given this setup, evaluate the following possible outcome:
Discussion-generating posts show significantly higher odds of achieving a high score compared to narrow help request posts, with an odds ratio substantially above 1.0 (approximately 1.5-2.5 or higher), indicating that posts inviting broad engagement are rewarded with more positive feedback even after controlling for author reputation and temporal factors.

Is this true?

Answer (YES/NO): NO